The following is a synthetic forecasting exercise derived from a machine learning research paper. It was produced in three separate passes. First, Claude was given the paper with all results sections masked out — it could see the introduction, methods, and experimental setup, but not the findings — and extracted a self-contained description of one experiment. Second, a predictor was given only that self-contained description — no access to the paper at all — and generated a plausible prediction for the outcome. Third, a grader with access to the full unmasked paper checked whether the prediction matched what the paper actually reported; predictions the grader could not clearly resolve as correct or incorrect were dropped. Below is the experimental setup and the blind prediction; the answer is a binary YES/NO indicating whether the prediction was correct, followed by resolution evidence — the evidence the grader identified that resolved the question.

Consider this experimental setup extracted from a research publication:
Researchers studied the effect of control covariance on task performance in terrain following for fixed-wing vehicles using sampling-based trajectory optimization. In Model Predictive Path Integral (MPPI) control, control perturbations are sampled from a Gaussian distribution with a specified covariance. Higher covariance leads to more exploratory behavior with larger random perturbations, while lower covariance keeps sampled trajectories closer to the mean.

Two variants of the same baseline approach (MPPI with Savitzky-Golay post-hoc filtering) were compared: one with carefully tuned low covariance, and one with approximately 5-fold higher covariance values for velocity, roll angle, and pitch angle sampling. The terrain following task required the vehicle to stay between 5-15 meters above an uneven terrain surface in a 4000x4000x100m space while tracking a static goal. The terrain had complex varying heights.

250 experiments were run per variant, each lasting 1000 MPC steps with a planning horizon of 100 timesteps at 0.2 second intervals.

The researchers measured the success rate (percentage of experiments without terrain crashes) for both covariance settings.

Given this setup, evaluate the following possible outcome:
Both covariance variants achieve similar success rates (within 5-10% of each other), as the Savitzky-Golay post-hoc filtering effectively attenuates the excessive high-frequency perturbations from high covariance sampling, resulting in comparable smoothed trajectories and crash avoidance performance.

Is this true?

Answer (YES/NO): NO